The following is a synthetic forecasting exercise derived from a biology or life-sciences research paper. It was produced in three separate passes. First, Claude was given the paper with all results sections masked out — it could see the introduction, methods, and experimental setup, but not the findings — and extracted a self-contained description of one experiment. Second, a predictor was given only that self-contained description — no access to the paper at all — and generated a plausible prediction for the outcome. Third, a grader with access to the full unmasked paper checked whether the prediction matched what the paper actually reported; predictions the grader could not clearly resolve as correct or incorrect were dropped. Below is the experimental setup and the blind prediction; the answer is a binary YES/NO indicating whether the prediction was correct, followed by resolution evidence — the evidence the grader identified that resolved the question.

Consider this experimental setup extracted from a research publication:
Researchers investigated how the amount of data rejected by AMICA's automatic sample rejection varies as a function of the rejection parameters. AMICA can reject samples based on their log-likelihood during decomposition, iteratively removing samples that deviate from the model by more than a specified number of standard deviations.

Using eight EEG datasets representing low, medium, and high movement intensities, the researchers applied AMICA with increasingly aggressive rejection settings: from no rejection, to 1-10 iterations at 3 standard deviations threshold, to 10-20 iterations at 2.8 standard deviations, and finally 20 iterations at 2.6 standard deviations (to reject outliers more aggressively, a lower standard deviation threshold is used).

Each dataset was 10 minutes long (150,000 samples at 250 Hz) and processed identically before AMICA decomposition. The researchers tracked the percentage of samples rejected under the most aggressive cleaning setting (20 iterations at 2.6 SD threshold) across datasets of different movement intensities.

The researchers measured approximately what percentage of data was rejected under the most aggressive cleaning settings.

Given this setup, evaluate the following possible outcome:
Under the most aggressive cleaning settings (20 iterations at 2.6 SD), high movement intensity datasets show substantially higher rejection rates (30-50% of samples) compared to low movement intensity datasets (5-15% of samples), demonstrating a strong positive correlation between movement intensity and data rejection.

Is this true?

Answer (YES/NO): NO